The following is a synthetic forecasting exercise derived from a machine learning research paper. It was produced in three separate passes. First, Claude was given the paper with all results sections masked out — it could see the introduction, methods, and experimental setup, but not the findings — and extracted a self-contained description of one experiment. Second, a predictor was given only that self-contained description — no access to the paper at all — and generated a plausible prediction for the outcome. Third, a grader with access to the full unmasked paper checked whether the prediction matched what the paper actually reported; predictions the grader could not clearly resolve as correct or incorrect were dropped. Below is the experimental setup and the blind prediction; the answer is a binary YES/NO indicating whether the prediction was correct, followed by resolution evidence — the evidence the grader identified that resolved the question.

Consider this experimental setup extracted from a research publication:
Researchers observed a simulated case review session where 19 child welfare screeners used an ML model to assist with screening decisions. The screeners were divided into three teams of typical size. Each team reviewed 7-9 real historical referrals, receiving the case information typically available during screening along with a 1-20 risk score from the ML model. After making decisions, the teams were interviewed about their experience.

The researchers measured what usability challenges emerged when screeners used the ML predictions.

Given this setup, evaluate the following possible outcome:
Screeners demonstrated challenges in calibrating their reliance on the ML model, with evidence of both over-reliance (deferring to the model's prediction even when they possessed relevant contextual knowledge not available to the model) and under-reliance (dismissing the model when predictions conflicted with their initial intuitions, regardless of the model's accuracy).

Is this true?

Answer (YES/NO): NO